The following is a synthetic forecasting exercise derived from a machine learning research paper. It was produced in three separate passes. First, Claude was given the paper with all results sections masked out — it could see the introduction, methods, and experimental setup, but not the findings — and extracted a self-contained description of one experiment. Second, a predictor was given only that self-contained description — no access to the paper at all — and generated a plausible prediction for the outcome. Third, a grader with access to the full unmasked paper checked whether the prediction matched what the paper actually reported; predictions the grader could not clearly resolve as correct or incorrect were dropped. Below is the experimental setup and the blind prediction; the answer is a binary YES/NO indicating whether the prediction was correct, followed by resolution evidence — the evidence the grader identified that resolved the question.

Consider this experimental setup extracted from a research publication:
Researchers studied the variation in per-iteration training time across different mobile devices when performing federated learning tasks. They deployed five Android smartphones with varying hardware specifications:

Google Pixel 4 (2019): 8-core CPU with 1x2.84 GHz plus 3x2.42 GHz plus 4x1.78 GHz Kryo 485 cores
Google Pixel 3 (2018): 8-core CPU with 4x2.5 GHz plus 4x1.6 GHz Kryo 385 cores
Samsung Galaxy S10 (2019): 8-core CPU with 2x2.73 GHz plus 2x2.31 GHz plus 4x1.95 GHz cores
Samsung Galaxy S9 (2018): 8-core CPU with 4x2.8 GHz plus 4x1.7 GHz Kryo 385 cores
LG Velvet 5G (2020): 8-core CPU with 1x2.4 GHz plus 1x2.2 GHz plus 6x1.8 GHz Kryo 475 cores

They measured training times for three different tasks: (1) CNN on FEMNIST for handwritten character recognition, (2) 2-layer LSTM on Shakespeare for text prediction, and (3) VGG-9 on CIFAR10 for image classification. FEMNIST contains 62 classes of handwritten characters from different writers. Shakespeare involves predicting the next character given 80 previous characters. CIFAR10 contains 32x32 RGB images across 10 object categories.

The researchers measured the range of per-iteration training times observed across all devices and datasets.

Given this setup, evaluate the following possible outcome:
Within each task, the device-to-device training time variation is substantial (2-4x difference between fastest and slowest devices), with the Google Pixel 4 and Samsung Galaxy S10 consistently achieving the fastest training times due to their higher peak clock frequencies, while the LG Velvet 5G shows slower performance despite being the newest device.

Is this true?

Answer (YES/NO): NO